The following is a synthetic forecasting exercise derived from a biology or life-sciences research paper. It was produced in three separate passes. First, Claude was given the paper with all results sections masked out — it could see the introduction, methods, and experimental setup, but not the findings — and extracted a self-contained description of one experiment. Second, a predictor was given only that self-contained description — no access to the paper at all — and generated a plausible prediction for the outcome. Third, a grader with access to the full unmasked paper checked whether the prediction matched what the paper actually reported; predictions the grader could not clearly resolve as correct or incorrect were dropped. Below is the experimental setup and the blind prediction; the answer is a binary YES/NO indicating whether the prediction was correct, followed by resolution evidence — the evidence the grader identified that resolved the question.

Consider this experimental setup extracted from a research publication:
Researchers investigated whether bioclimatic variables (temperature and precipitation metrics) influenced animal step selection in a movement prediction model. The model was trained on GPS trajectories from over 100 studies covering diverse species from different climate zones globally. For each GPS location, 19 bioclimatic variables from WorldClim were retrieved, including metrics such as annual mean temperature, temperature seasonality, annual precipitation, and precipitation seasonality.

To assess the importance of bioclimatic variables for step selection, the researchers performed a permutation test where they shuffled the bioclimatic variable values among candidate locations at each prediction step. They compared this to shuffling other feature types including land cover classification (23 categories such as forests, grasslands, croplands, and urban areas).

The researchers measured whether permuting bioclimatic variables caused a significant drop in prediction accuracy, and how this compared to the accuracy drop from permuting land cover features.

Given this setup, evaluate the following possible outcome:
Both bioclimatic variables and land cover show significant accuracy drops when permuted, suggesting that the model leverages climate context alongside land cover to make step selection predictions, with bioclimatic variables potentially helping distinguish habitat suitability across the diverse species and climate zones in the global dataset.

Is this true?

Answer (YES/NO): NO